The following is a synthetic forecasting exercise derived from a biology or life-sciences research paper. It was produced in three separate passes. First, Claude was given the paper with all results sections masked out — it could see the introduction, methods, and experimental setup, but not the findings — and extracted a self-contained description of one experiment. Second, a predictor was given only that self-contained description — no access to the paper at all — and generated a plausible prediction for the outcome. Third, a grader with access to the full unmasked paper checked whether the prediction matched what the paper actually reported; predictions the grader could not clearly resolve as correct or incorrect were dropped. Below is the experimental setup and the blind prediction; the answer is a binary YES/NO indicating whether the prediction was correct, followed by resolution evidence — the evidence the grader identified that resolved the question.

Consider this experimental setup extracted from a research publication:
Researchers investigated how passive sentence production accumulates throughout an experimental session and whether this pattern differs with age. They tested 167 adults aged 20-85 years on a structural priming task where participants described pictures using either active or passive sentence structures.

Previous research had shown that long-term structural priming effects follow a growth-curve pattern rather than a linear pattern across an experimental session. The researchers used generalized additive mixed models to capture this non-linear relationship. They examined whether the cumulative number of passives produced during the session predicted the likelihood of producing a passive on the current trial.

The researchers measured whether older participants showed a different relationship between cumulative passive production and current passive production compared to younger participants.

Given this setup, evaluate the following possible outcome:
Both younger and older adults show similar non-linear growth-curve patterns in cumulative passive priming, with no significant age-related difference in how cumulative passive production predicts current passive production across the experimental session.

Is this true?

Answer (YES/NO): NO